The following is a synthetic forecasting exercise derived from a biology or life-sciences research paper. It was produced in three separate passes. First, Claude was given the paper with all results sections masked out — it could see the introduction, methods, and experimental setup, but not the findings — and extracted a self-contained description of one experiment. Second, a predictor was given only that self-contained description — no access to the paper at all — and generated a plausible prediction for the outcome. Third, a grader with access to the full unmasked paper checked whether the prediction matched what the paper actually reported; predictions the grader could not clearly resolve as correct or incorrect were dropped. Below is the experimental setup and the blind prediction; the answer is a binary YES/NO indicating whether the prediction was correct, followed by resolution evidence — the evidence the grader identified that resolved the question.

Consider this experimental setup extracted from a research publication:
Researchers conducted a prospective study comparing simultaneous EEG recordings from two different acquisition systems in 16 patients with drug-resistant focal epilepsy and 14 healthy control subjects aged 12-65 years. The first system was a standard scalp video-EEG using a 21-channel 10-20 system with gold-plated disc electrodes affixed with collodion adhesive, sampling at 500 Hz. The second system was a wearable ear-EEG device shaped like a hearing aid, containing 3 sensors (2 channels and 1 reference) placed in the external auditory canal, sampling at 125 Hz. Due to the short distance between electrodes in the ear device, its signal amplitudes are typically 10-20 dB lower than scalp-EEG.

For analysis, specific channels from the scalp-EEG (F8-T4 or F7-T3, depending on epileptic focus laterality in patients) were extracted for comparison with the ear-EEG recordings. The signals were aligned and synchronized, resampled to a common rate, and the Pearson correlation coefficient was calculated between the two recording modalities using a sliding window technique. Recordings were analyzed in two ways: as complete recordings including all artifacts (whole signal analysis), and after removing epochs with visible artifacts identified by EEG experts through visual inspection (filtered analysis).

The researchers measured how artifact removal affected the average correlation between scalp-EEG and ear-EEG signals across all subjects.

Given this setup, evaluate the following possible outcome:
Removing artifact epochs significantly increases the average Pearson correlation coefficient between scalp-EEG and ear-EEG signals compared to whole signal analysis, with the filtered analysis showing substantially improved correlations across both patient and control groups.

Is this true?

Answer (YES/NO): NO